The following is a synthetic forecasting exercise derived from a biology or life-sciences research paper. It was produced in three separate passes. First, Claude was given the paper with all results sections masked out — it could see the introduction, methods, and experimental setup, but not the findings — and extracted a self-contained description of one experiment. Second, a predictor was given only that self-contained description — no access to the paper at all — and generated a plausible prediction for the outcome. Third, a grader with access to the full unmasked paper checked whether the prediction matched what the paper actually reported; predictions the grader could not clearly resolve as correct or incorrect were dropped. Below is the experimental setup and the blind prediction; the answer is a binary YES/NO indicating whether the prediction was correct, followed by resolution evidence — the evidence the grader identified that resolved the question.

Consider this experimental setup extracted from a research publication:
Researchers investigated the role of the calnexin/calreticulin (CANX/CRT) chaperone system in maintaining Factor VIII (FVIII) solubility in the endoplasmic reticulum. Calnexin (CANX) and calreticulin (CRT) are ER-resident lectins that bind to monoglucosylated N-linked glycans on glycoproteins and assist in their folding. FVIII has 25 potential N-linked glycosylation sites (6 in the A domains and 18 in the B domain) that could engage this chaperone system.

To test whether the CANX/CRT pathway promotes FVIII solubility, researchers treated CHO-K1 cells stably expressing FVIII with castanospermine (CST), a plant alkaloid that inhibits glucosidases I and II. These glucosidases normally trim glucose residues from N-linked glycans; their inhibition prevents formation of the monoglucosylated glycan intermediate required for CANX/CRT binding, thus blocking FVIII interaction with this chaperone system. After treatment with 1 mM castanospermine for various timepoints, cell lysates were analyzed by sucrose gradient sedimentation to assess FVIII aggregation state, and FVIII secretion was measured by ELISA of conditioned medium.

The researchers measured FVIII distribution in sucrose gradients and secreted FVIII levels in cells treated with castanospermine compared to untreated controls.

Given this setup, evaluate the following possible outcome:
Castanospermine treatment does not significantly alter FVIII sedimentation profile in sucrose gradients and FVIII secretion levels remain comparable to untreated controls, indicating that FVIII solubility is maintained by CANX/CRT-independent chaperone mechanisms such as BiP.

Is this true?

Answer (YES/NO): NO